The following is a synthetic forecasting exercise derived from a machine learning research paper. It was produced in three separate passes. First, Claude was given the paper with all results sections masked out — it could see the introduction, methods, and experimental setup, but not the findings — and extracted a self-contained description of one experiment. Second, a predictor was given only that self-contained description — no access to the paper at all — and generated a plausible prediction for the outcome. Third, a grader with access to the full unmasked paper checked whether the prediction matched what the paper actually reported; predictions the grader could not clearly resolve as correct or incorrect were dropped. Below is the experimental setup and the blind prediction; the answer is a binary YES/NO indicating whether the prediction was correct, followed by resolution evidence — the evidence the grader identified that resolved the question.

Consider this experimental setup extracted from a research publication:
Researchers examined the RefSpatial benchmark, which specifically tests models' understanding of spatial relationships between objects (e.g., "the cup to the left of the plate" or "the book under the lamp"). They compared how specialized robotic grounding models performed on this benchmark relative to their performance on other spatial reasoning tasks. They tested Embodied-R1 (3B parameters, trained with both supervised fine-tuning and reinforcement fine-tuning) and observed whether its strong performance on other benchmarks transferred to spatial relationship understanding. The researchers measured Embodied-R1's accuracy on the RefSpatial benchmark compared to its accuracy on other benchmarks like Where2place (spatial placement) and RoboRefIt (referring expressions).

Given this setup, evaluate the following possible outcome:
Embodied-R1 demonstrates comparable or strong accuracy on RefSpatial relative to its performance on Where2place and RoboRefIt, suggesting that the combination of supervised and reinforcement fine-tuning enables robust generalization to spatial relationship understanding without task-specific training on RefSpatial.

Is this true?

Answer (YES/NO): NO